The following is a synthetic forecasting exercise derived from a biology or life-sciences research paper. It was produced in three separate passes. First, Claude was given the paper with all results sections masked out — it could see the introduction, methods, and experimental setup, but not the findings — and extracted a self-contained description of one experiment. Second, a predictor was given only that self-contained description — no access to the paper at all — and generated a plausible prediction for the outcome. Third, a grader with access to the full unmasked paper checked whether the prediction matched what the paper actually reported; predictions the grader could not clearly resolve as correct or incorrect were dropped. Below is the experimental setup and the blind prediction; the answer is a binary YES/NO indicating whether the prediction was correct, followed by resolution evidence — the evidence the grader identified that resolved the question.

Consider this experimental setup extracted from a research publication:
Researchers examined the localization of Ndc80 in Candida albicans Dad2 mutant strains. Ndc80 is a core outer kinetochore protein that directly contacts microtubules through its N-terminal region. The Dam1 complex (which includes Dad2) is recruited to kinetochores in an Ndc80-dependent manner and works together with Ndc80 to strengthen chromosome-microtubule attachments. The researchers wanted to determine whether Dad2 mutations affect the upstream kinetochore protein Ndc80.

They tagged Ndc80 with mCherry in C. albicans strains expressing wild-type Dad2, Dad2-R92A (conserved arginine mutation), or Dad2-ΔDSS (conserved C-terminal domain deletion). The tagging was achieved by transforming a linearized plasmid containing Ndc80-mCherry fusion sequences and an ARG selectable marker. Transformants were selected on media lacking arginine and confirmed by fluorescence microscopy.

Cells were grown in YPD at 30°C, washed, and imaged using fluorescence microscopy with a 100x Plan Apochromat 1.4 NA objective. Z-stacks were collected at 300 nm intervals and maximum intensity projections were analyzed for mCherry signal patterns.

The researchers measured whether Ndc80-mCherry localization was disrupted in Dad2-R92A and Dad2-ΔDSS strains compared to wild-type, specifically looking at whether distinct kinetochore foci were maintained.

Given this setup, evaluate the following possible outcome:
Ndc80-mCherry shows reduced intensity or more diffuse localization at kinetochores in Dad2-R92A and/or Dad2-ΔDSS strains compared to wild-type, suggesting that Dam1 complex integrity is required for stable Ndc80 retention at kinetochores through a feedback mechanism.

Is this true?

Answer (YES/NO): NO